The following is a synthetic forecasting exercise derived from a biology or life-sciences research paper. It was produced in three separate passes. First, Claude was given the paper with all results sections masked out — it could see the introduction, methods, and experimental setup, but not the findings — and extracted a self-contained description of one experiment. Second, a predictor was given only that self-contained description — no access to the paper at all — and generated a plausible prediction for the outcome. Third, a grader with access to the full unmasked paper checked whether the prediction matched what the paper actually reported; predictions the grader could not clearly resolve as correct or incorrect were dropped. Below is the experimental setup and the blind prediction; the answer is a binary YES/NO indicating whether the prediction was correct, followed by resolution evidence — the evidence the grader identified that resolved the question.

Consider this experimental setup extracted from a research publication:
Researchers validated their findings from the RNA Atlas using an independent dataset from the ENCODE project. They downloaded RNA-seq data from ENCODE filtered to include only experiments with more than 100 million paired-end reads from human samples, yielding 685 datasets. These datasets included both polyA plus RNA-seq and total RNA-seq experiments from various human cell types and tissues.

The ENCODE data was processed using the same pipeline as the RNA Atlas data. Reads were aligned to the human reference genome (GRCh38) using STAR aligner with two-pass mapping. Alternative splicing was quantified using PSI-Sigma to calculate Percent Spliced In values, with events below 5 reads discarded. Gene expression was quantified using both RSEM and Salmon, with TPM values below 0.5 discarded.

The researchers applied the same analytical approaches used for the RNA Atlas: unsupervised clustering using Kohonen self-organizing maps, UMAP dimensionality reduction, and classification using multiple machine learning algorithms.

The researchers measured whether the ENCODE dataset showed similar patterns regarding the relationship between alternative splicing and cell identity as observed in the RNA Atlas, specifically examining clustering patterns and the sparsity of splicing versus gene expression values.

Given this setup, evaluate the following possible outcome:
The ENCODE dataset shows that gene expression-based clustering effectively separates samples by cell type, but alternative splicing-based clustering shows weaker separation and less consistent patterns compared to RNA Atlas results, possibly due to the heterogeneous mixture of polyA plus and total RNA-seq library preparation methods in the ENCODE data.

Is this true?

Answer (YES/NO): NO